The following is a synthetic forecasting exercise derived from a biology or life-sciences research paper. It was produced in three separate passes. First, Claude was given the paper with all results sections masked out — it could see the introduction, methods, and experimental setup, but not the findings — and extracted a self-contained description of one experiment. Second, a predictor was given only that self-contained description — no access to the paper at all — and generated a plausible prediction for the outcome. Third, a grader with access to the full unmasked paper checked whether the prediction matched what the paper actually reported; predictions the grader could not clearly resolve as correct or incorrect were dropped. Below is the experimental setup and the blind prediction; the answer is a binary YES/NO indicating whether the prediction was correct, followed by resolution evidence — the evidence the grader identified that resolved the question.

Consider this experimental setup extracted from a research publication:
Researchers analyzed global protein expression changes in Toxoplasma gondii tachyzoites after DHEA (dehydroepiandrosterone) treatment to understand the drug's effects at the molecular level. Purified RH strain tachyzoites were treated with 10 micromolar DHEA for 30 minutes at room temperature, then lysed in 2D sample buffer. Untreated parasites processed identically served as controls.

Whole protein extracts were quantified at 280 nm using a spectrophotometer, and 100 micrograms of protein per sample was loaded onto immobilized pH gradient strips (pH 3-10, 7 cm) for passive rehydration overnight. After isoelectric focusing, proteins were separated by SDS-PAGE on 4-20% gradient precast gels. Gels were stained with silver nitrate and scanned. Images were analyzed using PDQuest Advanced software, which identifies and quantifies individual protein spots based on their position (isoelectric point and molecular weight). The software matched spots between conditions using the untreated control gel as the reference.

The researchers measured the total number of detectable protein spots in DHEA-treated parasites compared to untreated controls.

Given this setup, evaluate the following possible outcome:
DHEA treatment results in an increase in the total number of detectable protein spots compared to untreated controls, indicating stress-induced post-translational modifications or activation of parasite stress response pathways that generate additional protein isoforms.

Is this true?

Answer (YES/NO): YES